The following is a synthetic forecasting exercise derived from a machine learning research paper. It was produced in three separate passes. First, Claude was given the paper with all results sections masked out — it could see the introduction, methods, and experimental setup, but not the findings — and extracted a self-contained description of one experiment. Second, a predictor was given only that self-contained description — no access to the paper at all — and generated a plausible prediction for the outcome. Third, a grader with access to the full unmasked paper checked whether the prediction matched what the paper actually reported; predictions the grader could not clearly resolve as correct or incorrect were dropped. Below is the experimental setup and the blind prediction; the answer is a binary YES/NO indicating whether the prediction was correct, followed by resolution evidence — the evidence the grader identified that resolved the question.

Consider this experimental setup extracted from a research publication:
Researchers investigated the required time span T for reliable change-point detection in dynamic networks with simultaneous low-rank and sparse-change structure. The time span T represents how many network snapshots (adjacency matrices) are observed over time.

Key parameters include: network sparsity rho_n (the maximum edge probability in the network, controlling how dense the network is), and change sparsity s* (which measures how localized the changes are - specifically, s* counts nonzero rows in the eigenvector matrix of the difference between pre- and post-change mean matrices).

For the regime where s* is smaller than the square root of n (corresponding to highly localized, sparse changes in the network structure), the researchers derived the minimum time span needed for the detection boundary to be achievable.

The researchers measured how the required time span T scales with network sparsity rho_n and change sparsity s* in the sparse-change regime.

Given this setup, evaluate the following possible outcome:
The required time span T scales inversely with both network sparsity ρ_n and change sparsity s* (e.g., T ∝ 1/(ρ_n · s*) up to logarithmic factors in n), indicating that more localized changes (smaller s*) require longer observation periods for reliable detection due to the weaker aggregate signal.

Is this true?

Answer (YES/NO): YES